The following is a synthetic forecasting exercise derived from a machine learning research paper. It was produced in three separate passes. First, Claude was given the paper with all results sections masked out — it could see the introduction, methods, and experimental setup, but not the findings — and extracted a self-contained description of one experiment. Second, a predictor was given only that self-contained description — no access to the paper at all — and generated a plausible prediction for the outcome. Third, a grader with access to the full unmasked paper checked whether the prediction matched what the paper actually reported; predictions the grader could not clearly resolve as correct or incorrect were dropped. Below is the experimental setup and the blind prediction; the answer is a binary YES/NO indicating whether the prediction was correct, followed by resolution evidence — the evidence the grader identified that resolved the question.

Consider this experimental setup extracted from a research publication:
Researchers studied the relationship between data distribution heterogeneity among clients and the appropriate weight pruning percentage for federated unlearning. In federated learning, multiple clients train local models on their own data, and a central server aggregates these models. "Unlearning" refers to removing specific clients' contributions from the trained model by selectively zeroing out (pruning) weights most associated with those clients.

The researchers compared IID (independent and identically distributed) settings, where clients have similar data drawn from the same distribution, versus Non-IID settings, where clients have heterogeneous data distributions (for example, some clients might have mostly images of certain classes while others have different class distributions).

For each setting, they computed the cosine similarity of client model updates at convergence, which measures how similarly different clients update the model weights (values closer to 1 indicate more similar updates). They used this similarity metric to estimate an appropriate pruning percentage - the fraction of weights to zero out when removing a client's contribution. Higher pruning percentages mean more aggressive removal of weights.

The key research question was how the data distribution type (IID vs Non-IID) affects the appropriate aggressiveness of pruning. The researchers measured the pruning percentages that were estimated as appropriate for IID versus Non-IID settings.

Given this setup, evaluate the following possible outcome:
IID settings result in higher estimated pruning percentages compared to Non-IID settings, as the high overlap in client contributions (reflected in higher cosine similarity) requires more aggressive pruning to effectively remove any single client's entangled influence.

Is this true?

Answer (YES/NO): YES